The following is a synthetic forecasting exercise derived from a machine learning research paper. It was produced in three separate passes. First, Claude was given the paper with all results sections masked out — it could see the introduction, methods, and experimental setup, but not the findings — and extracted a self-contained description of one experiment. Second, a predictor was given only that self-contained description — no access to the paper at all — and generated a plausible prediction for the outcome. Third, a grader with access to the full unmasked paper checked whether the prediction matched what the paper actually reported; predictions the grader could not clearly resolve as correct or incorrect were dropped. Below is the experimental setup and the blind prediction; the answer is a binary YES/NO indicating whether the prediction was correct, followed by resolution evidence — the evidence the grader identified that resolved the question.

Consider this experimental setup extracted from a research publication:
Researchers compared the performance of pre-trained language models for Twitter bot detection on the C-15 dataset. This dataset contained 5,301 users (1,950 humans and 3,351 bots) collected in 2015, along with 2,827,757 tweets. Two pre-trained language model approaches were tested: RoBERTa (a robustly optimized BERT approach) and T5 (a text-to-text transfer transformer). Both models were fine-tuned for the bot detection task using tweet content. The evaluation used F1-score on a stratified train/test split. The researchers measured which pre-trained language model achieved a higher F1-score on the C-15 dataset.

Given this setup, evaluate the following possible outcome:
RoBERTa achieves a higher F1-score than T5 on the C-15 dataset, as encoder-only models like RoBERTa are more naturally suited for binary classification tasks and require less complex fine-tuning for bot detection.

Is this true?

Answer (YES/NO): YES